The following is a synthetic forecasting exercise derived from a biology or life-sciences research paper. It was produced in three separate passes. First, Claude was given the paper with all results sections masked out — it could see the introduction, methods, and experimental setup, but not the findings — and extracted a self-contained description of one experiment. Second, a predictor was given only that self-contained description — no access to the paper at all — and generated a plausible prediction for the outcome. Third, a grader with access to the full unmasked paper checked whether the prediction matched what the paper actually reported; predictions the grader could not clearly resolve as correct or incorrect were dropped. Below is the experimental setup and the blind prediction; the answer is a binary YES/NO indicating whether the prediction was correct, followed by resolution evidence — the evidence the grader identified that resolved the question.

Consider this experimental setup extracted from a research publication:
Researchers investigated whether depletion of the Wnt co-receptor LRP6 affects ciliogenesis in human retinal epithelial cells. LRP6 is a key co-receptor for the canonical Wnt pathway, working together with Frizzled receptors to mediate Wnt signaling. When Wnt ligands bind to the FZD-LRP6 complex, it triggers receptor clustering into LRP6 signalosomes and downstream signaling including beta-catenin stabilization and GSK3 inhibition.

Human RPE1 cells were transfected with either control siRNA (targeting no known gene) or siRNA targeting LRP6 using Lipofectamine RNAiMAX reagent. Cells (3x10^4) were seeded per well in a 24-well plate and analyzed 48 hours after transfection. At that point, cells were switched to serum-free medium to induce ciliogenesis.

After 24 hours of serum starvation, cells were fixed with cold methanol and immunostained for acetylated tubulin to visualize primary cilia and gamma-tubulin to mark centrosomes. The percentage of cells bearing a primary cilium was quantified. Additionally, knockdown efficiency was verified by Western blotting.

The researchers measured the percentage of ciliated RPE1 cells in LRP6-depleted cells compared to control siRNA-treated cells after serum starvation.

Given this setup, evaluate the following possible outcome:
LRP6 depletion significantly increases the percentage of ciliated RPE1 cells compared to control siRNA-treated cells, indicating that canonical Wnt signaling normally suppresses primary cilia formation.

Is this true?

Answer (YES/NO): NO